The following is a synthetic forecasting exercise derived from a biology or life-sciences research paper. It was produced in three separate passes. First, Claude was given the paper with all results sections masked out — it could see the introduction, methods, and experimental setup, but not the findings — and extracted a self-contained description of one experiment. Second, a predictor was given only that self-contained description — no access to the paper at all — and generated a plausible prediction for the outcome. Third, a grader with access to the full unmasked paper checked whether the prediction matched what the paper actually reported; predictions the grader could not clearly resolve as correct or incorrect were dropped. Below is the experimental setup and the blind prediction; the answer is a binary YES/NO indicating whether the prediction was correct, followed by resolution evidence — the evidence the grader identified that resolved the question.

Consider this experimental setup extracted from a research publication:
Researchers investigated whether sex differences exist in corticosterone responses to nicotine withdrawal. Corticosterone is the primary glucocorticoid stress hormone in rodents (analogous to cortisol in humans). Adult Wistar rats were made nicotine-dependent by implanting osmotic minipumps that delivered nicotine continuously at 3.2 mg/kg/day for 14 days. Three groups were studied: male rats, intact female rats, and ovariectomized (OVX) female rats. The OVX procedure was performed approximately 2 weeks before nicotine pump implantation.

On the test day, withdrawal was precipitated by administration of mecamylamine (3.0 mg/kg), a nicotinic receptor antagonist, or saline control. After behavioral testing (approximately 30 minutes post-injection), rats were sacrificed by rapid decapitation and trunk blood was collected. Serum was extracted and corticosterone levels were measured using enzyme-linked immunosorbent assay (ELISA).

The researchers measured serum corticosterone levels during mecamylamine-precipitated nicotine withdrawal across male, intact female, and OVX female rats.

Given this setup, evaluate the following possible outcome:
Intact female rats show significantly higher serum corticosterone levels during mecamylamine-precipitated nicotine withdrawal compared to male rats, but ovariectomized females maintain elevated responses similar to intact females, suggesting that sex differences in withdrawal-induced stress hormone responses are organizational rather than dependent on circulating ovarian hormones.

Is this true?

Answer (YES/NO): NO